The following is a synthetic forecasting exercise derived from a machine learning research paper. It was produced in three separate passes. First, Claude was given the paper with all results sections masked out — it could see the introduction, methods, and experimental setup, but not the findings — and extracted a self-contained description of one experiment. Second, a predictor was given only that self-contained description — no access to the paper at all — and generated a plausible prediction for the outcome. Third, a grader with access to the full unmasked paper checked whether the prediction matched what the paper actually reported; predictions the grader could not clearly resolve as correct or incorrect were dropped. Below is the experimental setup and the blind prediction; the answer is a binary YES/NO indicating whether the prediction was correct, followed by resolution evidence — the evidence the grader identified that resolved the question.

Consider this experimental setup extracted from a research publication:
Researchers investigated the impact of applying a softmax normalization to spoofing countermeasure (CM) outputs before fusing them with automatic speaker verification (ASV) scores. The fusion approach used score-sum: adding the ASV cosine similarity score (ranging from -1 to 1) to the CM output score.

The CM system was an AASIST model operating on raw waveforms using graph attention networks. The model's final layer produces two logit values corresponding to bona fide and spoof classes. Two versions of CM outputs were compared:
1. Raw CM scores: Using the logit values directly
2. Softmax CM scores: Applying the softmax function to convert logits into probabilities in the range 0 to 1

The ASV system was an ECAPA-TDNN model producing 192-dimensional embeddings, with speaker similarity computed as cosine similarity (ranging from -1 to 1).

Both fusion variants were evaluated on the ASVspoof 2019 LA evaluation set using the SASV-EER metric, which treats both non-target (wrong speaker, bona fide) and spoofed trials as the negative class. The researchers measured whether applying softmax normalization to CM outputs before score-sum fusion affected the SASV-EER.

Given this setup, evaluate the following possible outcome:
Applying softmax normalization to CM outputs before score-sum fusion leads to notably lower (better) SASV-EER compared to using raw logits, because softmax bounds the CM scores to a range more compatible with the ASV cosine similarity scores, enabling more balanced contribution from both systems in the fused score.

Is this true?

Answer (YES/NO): YES